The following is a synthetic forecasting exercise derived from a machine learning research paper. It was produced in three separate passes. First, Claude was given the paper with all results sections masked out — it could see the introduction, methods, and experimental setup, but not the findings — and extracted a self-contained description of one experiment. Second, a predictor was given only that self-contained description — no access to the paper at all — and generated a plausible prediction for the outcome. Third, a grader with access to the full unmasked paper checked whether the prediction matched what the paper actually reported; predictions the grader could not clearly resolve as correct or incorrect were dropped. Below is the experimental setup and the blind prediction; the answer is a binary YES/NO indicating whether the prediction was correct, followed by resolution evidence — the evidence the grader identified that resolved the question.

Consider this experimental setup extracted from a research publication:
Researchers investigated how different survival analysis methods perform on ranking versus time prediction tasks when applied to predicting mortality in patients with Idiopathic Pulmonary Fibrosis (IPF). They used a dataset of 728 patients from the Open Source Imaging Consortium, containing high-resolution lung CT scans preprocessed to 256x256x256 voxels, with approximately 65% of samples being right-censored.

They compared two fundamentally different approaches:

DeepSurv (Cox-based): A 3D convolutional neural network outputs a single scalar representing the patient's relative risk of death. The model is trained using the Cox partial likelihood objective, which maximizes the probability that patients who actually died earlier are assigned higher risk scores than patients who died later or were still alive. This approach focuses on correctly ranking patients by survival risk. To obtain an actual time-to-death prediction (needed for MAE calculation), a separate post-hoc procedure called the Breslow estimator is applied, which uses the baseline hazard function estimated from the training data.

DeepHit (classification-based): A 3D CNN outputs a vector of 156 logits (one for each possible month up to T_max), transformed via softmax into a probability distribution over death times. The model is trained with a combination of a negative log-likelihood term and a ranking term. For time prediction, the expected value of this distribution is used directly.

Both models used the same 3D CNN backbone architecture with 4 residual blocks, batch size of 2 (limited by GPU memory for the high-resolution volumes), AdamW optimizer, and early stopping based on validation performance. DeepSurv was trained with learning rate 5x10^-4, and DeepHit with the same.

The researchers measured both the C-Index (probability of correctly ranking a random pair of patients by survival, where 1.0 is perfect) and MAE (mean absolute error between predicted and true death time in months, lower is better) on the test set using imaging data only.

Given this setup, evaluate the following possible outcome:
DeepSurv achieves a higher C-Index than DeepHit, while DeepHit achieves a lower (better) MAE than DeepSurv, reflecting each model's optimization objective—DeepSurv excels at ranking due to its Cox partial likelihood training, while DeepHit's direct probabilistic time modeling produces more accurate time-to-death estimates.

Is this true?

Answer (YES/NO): YES